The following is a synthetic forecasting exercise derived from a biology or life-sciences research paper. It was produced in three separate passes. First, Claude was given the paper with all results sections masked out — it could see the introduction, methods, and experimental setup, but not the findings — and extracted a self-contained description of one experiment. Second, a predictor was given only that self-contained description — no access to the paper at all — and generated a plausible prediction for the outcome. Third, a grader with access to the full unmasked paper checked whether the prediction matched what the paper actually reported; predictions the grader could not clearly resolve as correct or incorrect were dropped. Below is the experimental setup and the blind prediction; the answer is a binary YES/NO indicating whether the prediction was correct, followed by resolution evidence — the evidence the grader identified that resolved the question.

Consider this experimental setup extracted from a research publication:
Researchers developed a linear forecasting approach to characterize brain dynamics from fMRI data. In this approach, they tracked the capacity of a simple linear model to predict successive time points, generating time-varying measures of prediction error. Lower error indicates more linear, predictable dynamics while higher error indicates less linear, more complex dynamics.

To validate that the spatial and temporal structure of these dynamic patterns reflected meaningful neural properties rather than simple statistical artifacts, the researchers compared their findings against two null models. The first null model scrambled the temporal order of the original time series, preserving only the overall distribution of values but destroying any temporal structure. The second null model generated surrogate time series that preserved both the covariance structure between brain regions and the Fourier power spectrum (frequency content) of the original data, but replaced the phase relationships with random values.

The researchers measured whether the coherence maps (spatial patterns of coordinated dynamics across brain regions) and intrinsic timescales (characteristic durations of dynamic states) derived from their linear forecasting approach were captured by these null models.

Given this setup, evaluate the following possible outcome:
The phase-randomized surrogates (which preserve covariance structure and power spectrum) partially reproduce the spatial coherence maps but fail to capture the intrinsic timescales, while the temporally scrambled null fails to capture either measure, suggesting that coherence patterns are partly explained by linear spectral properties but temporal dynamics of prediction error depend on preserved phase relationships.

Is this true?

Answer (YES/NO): NO